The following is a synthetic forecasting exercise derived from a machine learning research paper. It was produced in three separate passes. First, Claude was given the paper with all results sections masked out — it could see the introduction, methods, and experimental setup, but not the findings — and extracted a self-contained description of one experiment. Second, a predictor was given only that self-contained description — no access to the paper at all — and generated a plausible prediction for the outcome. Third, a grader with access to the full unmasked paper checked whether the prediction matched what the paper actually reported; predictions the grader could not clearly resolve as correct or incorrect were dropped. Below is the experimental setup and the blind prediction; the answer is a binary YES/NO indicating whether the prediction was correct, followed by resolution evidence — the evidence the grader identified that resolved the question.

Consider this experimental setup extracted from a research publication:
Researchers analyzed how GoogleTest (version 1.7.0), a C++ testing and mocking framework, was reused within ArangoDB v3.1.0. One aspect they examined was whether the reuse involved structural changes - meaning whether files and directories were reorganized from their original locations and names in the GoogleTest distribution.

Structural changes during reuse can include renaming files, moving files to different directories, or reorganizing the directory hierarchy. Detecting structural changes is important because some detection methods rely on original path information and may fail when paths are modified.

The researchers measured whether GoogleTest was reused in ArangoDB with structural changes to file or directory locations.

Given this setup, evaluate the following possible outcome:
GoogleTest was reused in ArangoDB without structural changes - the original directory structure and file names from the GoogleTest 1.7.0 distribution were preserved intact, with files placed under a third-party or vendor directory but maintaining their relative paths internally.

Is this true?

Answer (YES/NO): NO